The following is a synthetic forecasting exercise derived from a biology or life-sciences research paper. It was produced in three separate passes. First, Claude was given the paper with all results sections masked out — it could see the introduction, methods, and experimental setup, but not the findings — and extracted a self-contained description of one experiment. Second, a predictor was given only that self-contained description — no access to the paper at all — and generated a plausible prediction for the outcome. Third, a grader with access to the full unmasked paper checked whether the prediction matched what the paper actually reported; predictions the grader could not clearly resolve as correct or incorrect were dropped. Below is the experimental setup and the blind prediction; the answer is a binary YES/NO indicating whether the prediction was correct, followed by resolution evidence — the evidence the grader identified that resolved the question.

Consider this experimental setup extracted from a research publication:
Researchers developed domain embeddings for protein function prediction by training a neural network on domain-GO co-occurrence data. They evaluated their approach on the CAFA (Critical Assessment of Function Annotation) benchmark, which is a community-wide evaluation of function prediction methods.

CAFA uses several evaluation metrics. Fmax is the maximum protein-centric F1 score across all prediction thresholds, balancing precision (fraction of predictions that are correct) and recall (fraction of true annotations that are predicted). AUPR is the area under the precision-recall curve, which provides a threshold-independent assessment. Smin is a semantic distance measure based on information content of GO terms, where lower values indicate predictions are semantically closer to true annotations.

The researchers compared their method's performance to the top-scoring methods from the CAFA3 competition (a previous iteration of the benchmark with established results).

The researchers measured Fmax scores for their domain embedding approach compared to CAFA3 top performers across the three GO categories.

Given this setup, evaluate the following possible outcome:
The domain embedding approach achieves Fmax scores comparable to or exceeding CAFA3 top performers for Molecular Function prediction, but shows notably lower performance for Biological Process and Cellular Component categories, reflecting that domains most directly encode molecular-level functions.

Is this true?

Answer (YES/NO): NO